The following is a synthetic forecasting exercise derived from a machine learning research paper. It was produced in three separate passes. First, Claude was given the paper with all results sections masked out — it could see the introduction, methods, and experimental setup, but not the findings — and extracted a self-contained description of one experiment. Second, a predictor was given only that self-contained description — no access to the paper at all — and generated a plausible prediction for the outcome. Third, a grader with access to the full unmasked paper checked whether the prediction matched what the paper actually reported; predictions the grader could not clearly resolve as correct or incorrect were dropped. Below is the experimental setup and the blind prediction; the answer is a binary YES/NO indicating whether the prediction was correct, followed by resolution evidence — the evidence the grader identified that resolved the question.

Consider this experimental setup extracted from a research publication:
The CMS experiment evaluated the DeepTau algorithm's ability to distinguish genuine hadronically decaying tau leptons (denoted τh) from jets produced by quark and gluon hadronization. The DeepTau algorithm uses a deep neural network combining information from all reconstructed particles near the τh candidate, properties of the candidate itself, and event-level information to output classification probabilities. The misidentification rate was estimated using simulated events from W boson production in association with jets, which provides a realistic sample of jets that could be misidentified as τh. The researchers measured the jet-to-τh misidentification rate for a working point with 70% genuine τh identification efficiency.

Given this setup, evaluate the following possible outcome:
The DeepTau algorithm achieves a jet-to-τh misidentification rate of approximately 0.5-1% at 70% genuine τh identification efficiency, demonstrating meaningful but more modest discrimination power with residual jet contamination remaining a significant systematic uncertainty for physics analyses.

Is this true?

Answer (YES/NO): NO